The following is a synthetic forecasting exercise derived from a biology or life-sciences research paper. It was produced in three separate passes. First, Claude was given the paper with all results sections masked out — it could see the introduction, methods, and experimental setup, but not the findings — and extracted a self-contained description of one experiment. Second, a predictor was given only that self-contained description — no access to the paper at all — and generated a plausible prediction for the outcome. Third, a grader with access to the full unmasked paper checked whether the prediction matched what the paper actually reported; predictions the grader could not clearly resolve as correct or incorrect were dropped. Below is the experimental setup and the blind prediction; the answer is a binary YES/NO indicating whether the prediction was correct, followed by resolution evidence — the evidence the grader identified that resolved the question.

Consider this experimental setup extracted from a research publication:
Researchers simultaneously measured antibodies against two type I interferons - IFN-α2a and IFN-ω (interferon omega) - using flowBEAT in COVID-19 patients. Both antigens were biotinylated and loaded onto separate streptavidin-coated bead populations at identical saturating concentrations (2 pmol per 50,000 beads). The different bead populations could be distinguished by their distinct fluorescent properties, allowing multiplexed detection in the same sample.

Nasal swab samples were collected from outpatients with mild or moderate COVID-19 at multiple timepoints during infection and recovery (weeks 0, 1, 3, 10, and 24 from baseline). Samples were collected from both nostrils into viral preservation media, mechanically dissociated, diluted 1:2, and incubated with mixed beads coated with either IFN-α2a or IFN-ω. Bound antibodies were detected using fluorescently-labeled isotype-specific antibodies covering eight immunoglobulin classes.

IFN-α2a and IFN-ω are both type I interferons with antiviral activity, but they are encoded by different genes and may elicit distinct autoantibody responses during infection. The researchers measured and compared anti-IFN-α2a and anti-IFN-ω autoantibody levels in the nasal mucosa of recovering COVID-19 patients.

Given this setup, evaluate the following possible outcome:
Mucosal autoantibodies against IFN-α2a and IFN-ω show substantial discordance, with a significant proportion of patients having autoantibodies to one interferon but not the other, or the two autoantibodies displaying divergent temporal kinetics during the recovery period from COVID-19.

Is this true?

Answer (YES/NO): NO